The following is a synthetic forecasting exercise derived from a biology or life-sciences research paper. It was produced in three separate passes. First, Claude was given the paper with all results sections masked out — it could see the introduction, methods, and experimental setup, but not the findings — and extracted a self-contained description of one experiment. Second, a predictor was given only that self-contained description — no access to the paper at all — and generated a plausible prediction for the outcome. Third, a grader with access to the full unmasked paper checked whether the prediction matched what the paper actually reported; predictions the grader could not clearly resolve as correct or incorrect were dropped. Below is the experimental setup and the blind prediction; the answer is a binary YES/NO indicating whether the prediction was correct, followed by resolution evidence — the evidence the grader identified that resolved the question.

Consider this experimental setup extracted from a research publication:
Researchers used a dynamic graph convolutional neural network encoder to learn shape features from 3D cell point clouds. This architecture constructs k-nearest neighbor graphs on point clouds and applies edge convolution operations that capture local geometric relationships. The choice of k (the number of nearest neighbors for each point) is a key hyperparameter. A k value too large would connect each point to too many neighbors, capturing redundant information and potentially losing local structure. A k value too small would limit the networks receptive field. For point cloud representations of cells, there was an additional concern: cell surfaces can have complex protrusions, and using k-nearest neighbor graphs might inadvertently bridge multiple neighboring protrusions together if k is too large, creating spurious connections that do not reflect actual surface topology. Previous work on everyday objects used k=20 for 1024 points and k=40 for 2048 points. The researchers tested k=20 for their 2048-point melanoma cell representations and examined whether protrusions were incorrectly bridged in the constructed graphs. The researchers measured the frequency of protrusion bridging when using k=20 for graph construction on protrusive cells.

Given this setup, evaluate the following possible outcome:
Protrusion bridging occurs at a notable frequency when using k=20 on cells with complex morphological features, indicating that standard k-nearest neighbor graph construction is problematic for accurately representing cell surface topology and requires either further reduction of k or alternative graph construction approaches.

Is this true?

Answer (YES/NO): NO